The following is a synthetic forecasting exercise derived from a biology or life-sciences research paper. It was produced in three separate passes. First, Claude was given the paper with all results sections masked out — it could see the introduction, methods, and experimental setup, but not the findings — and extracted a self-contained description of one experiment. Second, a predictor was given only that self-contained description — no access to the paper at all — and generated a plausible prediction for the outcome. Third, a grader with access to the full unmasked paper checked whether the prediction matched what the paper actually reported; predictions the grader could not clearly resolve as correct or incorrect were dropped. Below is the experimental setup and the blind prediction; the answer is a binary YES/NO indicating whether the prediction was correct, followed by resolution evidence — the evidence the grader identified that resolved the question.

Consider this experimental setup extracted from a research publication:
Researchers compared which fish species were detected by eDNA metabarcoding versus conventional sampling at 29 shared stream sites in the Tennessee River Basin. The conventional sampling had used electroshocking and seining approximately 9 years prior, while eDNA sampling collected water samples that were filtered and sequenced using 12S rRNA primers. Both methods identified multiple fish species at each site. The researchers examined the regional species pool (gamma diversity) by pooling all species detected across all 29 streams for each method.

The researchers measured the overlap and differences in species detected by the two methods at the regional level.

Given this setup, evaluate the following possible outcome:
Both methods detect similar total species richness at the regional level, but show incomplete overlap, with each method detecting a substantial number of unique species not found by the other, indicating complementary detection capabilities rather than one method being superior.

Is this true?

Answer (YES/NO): NO